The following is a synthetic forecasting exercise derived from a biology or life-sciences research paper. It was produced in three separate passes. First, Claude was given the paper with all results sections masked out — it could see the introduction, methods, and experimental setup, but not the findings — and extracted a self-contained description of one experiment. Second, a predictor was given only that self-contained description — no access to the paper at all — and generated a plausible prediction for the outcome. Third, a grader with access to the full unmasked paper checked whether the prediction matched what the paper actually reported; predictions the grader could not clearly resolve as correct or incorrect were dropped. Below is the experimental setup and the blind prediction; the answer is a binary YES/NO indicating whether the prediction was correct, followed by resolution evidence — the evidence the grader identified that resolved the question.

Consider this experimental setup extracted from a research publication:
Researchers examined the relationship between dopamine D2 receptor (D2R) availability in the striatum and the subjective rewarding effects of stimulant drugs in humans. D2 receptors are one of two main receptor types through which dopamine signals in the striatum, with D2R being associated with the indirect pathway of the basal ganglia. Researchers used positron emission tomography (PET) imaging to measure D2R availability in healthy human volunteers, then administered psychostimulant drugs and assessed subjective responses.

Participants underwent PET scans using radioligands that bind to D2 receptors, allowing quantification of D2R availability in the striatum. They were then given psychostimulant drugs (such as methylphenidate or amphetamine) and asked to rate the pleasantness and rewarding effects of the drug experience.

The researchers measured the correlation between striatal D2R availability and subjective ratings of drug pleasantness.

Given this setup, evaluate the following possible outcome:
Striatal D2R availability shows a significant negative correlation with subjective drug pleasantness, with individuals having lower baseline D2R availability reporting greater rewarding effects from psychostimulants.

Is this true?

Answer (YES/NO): YES